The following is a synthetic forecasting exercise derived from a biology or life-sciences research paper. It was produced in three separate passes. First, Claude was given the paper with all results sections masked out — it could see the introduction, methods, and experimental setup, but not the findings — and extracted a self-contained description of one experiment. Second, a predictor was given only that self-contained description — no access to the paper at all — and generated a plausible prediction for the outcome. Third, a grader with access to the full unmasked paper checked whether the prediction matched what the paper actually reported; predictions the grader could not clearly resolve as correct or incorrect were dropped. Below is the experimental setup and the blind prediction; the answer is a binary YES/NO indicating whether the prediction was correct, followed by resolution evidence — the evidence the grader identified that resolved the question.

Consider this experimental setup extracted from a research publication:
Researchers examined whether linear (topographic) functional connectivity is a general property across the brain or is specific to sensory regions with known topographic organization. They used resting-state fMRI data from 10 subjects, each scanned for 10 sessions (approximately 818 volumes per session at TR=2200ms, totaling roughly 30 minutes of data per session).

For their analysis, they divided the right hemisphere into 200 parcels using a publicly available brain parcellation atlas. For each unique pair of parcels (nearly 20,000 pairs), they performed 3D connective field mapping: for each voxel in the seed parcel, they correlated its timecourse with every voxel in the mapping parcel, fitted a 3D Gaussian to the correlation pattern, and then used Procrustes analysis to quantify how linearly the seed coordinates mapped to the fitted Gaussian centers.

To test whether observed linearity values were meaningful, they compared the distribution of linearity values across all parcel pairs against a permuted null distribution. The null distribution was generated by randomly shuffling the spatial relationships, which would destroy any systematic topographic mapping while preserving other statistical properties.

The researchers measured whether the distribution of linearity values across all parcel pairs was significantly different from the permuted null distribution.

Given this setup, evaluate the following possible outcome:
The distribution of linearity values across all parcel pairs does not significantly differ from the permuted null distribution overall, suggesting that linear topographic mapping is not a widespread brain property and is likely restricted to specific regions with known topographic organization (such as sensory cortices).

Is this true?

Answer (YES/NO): NO